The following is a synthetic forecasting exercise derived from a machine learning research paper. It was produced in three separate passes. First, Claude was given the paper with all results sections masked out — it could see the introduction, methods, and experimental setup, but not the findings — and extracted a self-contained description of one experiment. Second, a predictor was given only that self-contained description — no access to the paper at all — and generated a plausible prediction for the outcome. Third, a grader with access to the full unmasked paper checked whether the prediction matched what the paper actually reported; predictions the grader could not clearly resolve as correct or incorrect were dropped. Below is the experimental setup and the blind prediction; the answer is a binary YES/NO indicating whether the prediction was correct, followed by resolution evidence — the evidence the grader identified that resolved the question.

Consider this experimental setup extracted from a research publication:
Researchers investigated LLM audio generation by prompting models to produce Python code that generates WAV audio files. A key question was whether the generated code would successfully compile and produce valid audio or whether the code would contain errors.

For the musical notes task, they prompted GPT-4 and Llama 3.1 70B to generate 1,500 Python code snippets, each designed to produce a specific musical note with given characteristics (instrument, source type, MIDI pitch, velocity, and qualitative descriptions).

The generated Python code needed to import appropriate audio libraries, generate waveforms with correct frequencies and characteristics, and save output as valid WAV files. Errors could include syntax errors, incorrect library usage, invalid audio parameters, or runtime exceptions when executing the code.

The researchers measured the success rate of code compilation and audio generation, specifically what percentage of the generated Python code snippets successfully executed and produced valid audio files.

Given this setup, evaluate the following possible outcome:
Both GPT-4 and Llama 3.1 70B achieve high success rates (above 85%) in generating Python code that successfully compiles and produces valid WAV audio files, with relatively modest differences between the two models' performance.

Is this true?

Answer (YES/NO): NO